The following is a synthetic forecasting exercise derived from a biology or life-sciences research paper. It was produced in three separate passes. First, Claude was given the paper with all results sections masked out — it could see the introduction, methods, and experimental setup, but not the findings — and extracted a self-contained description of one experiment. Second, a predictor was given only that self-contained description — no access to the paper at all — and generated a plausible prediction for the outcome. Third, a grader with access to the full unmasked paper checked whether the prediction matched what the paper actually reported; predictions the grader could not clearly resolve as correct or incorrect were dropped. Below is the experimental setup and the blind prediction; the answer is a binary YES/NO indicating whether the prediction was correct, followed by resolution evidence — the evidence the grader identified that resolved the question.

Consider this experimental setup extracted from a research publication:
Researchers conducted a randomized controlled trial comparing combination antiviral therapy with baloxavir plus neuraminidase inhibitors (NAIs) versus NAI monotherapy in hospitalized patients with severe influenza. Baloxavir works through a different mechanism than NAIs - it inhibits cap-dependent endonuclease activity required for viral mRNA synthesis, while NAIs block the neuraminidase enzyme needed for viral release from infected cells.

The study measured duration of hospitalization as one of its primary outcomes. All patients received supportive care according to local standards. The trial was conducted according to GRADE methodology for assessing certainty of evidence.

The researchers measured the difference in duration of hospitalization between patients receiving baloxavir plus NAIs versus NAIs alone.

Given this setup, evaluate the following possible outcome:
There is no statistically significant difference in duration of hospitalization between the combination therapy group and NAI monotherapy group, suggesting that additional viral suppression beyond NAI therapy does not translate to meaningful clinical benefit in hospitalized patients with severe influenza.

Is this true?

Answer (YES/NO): YES